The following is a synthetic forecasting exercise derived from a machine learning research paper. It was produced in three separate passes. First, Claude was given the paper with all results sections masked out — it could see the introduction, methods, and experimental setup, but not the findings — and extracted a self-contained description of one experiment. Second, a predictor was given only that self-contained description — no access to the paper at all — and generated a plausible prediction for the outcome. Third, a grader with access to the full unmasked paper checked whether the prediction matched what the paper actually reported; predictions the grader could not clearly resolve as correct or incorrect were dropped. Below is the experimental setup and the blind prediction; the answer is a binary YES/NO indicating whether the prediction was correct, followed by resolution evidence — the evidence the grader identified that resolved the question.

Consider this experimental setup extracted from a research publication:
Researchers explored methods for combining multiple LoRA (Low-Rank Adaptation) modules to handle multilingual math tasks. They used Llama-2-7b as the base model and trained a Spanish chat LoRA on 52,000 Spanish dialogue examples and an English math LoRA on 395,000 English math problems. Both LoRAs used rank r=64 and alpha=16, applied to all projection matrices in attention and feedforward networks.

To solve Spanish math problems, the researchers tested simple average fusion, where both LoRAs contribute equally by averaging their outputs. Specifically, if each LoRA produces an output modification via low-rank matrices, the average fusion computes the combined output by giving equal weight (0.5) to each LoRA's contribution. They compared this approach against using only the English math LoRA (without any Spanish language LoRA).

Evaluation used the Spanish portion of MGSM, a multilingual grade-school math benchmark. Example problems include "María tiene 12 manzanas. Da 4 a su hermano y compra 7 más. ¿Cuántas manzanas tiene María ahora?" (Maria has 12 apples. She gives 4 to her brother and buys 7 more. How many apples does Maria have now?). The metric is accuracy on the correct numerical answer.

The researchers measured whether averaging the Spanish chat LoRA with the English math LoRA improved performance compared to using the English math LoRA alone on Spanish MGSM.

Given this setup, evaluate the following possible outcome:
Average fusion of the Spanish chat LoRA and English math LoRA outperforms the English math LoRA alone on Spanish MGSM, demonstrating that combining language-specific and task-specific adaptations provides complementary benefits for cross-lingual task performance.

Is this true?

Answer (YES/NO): NO